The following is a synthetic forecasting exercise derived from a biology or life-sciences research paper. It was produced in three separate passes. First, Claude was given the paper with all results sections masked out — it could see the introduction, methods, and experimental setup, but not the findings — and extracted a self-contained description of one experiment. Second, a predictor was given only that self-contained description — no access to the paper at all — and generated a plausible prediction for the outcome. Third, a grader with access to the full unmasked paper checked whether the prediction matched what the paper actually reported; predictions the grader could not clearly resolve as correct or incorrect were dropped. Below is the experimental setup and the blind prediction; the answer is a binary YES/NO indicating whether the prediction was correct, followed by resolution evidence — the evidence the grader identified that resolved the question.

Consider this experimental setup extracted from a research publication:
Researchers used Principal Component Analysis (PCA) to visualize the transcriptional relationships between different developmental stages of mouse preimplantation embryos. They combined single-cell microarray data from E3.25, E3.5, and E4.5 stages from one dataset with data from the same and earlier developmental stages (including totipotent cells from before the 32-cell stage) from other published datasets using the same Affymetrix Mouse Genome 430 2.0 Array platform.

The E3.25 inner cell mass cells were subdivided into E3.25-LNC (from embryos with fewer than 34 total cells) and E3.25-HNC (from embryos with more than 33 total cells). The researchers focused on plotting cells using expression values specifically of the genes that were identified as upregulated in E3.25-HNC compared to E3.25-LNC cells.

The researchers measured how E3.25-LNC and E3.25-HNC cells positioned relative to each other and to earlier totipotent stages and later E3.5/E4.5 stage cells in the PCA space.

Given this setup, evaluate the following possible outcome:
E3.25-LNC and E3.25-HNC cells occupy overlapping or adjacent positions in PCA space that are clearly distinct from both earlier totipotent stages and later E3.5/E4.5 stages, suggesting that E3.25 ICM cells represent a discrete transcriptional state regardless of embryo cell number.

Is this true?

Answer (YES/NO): NO